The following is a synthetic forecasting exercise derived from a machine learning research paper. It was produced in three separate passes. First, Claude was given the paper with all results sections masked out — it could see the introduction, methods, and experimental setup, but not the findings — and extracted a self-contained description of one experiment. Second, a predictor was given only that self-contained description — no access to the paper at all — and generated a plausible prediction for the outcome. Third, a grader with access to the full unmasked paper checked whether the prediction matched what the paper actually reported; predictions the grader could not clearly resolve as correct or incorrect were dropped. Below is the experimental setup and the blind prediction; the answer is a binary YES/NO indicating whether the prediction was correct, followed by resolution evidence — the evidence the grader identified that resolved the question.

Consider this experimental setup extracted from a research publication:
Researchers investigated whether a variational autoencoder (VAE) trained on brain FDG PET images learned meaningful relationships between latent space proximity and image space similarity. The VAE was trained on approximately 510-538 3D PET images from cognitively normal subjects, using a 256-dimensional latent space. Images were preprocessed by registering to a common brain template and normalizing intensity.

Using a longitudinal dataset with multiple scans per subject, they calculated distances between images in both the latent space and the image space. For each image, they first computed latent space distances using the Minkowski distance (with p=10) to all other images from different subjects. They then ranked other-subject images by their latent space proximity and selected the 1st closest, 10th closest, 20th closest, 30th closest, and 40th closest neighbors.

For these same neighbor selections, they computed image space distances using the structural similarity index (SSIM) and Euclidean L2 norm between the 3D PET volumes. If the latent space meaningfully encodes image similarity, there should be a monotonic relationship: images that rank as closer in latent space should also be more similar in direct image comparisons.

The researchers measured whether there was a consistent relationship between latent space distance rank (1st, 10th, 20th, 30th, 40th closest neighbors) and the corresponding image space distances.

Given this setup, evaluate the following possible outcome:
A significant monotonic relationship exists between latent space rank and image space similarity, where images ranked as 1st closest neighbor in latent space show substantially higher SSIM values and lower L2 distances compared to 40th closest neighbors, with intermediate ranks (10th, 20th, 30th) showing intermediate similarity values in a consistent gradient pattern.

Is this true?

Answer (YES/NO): YES